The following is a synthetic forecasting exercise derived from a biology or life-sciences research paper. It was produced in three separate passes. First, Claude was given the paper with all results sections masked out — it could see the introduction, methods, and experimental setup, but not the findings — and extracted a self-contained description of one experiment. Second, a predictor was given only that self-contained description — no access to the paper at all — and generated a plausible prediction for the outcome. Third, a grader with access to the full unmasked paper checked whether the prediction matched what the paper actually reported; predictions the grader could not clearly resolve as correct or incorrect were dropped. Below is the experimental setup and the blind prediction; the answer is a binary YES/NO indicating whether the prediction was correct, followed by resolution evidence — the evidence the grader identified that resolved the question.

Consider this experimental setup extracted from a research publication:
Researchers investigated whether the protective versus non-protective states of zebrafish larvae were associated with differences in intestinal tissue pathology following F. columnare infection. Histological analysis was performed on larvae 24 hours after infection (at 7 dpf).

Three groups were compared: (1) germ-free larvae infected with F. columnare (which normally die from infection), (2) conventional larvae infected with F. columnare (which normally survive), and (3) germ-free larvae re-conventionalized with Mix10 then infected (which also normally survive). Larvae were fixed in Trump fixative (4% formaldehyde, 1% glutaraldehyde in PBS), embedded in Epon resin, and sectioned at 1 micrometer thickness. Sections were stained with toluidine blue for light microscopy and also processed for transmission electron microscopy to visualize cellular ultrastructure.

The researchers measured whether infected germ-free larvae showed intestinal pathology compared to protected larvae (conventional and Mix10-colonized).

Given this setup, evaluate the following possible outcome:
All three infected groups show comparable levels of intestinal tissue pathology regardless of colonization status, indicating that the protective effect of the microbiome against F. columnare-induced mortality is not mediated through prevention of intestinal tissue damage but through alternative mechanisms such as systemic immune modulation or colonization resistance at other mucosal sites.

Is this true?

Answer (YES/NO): NO